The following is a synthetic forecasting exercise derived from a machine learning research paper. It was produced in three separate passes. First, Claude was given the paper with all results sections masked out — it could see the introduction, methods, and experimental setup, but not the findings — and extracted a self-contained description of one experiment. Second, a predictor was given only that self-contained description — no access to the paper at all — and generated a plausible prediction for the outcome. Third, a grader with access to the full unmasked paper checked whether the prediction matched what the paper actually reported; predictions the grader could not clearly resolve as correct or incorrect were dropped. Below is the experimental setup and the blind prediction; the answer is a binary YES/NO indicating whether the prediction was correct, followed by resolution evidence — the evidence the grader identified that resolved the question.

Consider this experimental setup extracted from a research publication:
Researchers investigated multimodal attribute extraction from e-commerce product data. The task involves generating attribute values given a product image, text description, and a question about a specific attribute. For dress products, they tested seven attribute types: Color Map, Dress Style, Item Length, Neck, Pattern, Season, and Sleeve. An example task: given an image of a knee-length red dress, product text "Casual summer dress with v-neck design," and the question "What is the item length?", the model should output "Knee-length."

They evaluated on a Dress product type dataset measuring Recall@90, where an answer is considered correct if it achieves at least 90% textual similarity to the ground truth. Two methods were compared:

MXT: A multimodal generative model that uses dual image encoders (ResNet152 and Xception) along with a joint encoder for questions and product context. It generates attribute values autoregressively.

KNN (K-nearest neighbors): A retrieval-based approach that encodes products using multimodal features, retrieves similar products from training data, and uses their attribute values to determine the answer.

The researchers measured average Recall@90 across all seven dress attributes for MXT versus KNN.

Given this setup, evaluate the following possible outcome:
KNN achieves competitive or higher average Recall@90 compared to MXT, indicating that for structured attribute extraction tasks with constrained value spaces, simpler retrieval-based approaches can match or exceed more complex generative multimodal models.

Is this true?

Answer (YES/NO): NO